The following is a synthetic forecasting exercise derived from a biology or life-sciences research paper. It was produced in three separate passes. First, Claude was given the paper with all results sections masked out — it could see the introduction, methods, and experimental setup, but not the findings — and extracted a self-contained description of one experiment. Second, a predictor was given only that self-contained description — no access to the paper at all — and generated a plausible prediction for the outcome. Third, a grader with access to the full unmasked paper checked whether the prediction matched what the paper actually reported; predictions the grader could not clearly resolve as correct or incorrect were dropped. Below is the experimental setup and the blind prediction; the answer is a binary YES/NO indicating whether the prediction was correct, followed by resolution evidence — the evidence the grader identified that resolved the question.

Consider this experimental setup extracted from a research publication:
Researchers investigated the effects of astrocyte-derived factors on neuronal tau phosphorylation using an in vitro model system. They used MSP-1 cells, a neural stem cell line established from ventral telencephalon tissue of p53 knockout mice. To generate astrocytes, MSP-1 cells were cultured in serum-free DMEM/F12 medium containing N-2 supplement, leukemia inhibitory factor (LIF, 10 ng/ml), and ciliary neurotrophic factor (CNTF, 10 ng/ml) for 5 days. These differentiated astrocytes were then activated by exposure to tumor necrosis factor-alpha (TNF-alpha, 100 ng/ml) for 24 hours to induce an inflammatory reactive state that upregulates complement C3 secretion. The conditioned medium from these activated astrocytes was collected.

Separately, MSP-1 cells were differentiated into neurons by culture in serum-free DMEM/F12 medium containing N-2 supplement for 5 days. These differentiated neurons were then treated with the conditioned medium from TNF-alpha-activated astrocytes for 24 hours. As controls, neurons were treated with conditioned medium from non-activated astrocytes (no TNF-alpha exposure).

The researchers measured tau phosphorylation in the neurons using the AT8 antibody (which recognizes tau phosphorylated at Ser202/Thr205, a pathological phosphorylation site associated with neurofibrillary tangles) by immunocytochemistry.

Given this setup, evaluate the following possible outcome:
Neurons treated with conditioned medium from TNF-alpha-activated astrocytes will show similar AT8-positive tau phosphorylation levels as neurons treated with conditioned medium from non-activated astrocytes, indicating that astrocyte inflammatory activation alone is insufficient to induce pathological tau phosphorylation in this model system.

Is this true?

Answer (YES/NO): NO